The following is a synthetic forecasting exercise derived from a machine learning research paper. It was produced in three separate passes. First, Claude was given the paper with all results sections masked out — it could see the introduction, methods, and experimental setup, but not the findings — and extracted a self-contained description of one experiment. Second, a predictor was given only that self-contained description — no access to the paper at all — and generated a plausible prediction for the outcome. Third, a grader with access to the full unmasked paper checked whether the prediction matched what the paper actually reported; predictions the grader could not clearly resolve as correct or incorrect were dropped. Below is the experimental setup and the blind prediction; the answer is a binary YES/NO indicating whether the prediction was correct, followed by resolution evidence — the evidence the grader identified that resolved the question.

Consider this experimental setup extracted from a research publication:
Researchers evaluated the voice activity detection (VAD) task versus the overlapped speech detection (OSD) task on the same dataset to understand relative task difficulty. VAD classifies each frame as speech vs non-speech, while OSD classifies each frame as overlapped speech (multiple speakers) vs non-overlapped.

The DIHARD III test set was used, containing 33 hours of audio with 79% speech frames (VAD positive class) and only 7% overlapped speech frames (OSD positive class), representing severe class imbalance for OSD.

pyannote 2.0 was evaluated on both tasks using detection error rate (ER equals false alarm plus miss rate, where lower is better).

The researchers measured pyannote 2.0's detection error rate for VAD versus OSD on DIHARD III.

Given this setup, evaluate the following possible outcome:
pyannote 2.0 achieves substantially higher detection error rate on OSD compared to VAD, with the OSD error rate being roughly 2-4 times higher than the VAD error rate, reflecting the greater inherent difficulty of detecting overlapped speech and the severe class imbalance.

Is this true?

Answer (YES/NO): NO